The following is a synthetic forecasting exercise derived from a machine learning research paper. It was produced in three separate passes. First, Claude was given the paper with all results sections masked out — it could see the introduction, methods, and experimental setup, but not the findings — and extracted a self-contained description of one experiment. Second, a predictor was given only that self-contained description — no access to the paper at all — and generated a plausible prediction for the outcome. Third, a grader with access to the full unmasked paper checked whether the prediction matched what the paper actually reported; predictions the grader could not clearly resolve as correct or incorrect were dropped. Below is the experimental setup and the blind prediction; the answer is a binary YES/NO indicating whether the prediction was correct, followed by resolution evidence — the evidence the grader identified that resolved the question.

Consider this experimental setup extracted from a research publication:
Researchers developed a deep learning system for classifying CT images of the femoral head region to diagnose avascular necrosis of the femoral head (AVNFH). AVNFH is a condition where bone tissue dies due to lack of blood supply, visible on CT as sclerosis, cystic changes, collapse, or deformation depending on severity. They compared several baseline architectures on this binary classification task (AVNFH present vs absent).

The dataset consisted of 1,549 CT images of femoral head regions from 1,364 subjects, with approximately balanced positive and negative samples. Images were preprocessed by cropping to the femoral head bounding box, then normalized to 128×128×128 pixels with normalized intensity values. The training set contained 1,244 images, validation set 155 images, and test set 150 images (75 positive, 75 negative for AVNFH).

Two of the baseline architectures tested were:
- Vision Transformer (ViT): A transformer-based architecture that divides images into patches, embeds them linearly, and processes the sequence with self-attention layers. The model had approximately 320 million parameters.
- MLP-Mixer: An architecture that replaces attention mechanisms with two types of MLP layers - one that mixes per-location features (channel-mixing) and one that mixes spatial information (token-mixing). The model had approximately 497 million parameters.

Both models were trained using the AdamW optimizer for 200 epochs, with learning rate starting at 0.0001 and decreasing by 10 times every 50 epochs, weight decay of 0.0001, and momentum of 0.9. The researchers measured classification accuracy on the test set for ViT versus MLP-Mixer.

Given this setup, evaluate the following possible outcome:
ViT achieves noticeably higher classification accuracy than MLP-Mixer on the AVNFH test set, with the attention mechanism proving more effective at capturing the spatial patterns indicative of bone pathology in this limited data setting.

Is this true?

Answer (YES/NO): YES